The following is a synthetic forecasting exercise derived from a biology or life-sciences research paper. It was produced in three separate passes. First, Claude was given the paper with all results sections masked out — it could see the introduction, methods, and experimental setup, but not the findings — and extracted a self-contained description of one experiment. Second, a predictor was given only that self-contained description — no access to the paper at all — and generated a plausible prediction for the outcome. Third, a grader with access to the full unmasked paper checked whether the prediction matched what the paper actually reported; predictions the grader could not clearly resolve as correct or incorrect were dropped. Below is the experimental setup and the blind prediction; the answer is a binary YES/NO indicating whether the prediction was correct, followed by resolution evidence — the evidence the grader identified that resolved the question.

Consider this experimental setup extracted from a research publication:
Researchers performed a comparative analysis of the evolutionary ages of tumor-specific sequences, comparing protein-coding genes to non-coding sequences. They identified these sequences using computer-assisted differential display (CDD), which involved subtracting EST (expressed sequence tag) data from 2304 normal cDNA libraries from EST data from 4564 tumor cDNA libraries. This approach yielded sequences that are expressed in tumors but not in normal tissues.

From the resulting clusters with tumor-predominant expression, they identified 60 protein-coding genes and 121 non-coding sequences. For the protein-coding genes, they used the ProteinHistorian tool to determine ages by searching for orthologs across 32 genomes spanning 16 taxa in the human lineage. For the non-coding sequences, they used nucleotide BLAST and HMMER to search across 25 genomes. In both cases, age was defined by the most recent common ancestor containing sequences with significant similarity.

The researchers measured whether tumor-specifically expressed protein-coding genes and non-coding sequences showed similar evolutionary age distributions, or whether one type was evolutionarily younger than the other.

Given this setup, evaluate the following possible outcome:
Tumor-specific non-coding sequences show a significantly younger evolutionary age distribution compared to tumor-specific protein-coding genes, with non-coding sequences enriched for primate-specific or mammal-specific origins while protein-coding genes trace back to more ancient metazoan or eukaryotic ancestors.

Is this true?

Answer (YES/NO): NO